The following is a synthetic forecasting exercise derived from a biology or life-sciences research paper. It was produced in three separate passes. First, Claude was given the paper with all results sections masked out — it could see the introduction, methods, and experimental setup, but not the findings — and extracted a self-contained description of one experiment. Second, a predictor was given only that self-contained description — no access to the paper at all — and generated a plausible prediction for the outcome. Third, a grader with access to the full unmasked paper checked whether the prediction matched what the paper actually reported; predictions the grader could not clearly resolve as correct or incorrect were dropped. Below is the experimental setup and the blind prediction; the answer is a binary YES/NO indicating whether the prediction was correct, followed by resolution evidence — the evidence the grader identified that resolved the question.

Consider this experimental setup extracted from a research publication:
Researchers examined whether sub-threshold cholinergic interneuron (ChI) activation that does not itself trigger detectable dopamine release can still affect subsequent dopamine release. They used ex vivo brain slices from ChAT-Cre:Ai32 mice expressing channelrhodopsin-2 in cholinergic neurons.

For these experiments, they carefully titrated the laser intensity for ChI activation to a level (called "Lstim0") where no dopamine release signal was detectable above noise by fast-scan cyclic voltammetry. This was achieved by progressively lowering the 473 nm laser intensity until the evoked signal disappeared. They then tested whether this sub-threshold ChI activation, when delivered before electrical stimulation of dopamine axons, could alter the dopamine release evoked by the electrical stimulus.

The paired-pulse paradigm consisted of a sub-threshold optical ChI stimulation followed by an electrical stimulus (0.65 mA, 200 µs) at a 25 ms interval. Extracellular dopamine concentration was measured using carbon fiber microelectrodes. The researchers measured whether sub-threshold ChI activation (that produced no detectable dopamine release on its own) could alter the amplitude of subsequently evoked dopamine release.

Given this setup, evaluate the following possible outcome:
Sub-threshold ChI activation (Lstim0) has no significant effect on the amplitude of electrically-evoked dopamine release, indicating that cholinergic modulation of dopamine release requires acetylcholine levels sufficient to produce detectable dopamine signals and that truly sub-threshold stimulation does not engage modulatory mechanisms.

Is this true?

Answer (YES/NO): NO